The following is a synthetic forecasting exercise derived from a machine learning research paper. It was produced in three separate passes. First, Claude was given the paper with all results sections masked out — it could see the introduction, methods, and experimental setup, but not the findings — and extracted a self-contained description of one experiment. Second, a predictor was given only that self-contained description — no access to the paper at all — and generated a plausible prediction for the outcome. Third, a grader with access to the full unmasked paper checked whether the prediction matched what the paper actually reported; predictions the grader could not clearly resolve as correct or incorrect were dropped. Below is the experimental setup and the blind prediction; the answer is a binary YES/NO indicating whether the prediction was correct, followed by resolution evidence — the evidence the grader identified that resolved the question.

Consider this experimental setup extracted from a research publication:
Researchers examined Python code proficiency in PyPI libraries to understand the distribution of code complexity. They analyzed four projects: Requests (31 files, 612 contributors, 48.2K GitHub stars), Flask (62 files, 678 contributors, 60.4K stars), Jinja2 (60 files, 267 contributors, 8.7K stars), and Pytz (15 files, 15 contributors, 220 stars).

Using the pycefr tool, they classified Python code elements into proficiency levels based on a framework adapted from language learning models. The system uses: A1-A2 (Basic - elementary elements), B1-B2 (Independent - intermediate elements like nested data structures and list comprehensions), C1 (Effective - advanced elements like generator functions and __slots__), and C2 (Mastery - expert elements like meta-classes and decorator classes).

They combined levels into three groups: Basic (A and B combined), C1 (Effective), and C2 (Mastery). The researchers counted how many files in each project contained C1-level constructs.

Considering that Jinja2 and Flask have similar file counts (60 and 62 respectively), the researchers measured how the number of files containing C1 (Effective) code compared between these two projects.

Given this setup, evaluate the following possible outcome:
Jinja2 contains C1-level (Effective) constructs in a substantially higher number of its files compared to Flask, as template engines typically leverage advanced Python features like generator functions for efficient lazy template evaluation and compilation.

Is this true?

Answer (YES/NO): YES